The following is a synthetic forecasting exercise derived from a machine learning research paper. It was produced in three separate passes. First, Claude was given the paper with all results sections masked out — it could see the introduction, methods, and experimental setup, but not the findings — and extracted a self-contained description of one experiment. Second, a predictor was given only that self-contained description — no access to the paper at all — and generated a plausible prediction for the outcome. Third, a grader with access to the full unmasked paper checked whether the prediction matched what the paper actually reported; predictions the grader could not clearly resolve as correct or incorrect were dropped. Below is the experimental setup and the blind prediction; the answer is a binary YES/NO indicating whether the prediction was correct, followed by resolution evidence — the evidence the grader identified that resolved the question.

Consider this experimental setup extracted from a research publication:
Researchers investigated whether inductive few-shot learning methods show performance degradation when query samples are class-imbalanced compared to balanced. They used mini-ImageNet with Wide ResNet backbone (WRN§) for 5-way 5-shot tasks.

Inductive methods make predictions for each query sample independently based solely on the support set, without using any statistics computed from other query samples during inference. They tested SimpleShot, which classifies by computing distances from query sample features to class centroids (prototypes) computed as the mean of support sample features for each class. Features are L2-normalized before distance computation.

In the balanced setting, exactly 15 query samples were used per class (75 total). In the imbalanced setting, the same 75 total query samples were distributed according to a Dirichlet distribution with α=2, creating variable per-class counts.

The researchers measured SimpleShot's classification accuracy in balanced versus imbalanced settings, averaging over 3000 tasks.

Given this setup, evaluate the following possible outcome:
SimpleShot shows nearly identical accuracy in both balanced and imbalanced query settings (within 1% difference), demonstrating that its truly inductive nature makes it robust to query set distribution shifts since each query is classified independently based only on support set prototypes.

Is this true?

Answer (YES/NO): YES